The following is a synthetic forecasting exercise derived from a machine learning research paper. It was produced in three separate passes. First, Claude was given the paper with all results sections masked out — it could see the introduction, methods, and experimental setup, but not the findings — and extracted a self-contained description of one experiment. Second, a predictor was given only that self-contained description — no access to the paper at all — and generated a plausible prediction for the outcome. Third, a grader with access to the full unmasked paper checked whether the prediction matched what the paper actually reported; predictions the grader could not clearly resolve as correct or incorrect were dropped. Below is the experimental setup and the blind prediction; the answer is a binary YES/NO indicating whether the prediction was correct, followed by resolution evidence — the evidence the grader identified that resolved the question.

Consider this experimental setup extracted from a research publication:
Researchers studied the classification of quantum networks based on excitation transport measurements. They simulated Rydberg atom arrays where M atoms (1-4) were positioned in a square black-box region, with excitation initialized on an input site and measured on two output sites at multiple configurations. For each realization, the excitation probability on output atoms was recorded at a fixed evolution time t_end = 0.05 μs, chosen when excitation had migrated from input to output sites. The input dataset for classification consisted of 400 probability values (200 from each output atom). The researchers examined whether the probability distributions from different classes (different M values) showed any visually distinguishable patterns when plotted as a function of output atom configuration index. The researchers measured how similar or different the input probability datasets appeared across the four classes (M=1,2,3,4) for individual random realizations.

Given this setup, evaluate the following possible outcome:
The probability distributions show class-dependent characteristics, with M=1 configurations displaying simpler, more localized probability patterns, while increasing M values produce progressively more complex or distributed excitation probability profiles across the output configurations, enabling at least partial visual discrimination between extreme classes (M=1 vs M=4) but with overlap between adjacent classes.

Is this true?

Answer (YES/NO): NO